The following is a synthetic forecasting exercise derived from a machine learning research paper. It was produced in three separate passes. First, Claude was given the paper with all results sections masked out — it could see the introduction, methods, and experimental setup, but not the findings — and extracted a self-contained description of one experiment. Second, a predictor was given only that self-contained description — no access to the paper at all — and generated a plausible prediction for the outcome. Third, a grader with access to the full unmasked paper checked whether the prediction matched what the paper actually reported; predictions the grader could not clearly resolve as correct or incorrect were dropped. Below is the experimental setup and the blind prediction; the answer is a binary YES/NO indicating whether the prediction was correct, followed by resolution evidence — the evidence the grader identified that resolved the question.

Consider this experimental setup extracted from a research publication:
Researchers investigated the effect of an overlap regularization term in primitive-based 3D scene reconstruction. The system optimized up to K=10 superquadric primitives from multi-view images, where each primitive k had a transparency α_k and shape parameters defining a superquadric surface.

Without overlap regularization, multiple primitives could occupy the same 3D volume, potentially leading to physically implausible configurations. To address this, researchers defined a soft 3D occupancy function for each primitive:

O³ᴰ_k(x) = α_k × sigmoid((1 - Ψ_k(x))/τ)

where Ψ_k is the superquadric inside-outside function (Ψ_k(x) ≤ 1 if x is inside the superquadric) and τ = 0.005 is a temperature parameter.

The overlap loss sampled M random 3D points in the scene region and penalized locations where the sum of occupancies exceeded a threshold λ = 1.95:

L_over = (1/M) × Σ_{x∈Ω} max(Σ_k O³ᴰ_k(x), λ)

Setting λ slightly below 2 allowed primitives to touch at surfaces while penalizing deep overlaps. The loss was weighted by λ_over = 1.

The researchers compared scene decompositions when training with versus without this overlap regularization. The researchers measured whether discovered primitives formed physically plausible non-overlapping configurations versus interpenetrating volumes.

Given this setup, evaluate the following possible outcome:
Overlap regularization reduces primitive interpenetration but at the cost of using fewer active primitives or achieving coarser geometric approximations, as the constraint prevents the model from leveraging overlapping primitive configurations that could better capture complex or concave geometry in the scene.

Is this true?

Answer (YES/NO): NO